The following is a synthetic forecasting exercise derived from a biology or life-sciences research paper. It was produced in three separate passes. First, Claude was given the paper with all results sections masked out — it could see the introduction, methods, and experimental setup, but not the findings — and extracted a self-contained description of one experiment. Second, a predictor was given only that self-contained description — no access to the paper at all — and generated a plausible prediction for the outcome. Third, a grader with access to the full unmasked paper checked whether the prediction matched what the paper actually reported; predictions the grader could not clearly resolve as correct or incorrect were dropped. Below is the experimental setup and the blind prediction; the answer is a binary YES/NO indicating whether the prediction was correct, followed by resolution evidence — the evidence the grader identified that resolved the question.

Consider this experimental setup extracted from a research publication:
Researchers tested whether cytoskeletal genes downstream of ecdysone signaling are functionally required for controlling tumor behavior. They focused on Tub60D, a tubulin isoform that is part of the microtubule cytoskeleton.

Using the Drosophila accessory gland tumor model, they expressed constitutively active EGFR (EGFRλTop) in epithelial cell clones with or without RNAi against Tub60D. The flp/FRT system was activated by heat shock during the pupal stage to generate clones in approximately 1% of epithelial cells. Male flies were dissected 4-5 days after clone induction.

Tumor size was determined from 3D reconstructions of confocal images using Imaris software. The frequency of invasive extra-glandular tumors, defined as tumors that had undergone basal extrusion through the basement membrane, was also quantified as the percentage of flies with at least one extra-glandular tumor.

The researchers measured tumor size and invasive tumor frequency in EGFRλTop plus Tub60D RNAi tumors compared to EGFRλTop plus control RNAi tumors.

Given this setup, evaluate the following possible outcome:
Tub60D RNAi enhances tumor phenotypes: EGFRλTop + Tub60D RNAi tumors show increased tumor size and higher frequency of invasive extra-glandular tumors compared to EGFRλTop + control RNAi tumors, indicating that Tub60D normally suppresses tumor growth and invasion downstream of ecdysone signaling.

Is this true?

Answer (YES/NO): NO